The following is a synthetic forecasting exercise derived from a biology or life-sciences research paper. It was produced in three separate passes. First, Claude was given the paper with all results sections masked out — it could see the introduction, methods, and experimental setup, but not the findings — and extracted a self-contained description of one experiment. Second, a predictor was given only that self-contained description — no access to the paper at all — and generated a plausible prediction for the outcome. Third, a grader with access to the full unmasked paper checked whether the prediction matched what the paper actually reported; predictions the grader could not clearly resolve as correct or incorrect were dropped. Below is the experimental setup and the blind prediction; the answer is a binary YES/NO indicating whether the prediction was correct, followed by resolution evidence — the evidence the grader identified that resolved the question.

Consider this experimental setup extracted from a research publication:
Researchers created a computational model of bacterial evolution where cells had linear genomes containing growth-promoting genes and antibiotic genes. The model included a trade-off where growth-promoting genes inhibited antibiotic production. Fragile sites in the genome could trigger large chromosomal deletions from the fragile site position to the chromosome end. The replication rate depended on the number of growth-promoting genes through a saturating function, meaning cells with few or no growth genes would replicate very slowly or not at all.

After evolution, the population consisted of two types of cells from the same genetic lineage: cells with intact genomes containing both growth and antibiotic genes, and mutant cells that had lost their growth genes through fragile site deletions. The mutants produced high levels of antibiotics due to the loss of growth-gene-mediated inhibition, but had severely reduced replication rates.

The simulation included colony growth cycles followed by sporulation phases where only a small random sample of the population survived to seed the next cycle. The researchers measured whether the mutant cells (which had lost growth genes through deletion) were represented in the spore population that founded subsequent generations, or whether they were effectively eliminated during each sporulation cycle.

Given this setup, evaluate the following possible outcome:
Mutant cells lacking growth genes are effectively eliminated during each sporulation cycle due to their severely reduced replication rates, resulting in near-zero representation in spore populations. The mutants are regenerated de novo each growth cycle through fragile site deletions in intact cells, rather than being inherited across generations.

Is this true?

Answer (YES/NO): YES